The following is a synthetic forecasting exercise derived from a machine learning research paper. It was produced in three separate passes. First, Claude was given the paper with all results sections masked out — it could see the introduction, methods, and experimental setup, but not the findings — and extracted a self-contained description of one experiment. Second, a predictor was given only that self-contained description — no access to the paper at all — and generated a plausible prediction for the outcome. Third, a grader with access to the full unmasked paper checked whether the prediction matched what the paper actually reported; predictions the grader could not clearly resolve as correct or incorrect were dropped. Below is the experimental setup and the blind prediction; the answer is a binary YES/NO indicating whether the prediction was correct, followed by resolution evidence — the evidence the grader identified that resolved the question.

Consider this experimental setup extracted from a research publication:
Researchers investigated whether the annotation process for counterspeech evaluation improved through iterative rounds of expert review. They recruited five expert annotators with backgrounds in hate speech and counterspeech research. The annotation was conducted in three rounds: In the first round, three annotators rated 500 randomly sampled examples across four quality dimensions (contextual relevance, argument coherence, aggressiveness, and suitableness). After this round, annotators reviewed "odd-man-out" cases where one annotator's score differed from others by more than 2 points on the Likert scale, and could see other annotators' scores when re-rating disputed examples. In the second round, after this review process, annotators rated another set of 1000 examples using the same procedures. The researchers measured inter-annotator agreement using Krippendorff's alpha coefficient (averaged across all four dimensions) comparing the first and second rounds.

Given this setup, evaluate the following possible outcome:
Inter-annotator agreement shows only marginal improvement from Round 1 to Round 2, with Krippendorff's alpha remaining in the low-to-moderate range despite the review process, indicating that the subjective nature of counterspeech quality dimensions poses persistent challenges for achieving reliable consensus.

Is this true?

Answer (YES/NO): NO